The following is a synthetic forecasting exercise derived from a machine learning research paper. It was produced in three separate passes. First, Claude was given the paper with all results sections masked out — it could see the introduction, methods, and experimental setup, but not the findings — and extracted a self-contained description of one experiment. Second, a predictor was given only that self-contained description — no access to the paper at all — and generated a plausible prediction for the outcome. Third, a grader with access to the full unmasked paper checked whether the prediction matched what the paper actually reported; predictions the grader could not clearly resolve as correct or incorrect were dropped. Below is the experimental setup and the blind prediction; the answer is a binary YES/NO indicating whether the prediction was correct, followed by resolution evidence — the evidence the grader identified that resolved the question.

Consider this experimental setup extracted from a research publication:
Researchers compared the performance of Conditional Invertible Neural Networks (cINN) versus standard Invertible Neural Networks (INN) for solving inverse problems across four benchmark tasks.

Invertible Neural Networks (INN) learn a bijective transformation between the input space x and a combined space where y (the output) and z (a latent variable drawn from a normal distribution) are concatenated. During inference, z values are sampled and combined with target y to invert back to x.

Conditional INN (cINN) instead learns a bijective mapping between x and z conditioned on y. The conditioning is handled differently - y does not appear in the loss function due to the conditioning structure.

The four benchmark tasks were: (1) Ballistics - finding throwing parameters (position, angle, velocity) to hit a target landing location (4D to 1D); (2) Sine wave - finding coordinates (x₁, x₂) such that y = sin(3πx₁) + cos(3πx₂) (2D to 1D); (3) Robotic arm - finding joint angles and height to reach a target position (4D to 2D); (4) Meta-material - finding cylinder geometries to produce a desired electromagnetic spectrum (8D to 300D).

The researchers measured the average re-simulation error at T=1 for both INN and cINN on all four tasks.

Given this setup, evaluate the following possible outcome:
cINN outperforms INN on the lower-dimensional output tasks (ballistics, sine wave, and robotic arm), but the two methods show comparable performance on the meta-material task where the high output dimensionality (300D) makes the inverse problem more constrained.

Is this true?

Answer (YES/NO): NO